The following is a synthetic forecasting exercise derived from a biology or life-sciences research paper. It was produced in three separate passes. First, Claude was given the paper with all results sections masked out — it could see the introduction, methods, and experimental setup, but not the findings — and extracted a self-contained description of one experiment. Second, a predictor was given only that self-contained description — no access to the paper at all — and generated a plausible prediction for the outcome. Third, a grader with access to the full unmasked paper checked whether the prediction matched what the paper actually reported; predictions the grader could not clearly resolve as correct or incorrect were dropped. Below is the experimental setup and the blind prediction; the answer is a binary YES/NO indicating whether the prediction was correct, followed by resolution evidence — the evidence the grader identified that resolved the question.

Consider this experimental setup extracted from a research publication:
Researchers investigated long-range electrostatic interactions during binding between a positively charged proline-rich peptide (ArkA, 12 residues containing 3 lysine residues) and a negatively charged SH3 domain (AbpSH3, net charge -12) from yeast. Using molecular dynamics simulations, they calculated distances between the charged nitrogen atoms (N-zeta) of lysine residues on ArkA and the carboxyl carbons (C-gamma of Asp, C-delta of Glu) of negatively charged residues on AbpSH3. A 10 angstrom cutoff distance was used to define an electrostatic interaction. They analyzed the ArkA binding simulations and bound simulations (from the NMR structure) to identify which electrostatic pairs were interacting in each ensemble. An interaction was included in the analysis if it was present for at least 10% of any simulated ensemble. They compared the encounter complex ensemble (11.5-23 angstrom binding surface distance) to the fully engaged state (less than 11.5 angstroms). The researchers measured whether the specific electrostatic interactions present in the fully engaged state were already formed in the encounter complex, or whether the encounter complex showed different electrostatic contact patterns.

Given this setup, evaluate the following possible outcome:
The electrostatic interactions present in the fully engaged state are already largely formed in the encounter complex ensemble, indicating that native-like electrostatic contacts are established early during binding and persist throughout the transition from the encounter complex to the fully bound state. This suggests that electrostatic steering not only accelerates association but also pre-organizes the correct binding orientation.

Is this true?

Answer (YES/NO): NO